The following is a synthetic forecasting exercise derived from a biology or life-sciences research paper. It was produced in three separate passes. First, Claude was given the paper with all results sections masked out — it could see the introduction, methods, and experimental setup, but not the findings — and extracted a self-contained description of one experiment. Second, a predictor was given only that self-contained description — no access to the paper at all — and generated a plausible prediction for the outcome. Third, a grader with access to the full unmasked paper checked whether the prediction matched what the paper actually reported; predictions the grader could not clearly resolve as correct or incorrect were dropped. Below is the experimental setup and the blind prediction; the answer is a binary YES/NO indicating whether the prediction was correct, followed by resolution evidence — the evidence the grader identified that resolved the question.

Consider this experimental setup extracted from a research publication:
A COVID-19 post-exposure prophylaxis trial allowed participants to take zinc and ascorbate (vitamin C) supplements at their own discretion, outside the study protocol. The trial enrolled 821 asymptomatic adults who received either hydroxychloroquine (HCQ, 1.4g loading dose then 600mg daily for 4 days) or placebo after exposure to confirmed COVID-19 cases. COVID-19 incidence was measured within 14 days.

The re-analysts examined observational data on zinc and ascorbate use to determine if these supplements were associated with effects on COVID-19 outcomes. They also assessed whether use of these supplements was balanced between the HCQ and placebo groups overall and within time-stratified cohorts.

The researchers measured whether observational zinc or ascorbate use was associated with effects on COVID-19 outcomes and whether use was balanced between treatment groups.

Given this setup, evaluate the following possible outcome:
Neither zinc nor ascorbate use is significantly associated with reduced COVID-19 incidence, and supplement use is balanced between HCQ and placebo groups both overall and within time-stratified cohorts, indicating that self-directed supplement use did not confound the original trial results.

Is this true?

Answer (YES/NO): YES